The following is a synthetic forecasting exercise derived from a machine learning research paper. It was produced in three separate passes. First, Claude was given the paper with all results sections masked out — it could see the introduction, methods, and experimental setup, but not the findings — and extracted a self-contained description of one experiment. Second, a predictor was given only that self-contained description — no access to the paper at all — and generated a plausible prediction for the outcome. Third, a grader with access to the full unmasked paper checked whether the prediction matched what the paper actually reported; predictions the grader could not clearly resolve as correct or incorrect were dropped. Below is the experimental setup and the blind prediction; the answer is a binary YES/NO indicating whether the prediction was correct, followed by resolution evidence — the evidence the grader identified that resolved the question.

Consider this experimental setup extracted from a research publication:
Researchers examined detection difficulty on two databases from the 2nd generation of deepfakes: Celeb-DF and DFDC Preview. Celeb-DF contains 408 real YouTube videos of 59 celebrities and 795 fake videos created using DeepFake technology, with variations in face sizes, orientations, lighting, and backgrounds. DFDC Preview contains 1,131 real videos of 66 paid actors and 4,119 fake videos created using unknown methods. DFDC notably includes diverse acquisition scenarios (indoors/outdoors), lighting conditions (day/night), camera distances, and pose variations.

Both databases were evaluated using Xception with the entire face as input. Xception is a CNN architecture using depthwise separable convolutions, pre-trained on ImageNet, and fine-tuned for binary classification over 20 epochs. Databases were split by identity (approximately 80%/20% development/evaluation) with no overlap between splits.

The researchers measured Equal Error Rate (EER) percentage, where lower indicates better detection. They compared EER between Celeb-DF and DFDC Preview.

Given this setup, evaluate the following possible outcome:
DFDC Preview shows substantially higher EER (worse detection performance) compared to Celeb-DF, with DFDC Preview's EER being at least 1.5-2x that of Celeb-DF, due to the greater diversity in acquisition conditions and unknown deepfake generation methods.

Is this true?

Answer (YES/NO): NO